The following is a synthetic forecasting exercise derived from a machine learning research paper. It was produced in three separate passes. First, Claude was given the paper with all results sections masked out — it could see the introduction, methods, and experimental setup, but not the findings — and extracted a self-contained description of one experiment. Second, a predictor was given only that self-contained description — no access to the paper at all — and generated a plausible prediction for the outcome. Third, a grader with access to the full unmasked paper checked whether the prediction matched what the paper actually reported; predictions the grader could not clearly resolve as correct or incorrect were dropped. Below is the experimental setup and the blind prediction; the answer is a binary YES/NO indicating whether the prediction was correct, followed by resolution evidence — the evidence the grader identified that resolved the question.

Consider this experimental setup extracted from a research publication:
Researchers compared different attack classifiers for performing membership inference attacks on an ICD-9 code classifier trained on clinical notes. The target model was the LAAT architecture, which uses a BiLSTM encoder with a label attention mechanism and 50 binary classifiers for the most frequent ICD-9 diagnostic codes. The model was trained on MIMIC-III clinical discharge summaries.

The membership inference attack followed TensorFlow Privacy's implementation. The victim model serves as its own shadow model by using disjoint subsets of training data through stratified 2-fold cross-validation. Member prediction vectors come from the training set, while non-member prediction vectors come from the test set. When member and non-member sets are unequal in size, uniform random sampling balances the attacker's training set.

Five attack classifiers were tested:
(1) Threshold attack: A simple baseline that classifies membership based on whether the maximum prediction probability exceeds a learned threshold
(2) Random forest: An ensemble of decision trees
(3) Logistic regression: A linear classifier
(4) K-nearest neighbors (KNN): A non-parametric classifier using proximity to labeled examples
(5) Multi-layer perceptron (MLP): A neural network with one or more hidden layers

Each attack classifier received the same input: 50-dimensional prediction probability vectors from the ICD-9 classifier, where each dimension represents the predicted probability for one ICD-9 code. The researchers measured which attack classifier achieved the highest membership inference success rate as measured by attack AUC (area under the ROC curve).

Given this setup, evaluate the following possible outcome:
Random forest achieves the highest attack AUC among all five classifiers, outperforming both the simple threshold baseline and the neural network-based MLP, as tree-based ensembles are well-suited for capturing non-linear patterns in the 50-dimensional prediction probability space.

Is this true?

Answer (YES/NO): NO